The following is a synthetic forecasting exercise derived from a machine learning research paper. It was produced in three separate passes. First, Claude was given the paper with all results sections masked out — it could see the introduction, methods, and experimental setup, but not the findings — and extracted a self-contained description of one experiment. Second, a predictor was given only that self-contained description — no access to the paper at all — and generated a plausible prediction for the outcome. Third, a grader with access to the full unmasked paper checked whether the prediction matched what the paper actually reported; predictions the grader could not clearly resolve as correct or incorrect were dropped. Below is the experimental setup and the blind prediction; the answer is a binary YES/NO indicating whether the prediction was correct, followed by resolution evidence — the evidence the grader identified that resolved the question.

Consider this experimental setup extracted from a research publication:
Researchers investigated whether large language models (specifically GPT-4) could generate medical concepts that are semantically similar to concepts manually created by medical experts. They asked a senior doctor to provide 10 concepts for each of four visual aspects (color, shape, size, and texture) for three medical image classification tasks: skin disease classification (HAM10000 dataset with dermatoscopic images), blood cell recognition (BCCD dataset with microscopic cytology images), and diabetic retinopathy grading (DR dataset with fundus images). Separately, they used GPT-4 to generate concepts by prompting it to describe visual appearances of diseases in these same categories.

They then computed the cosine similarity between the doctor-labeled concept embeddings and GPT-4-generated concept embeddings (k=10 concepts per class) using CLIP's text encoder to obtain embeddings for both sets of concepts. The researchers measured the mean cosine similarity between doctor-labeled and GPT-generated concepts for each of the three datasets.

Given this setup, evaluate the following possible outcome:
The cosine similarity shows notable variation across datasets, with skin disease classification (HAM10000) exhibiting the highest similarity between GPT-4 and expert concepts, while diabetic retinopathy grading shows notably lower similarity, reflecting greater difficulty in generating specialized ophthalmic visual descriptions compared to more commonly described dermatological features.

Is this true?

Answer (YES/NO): NO